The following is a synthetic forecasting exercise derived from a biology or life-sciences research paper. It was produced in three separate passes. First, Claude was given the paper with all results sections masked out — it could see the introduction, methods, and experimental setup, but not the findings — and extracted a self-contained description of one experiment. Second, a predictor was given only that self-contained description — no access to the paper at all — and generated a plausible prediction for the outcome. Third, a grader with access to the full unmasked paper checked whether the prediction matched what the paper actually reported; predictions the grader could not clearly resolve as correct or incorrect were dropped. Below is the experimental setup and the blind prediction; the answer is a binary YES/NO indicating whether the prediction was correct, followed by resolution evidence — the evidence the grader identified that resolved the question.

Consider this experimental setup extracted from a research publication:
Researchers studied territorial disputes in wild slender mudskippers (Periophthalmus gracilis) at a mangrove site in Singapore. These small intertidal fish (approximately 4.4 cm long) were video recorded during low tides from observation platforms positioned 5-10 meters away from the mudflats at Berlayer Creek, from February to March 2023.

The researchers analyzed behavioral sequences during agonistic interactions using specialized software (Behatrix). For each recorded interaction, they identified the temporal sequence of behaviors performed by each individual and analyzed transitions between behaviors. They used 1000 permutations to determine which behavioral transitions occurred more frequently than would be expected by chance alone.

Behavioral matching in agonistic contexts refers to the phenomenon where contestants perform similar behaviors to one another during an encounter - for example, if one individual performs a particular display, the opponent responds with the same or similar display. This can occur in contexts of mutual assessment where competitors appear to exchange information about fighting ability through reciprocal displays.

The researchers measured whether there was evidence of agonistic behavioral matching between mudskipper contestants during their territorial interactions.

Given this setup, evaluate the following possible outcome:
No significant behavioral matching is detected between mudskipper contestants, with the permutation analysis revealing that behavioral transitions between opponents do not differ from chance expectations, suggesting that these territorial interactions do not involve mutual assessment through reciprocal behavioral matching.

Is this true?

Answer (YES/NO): NO